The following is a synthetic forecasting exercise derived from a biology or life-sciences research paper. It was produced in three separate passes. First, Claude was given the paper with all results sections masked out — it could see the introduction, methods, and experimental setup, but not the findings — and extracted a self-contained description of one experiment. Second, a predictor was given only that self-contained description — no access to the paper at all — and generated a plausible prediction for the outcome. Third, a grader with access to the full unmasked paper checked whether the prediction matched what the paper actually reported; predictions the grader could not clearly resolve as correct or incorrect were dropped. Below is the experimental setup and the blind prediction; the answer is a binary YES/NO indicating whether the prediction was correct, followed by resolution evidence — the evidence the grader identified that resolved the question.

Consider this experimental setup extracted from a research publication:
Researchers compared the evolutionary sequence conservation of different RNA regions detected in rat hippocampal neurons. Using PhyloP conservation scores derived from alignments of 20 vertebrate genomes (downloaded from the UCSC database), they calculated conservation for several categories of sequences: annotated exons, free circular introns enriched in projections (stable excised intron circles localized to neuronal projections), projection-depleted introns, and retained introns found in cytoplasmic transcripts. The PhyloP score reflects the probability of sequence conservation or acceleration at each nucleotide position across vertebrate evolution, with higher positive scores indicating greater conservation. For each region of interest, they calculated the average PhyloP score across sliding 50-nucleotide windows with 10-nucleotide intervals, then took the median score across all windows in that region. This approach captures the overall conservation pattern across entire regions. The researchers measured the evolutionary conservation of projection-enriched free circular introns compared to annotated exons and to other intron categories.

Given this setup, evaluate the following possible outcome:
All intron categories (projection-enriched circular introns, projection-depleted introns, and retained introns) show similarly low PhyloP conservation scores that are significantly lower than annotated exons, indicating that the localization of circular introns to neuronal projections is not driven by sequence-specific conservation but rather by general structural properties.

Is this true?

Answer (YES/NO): NO